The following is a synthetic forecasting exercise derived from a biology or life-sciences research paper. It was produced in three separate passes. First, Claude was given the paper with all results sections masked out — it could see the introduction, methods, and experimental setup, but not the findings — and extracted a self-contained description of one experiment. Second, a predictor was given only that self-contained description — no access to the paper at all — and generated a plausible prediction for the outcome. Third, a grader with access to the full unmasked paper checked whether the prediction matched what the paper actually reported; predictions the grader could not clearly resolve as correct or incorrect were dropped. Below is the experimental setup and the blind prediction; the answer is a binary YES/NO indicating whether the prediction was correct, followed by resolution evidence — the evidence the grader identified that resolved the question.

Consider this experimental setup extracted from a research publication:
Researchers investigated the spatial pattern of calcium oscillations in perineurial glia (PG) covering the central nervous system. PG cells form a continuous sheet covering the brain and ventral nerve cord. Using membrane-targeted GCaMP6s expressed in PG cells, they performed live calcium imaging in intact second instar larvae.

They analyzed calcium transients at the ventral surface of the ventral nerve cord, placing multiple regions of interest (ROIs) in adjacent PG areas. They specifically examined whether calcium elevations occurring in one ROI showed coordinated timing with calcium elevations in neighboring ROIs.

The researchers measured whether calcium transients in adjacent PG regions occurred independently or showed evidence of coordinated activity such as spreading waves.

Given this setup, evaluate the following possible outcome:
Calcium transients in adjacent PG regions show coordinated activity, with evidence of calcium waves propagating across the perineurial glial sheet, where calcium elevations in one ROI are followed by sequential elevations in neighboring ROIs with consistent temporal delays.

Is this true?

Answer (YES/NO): NO